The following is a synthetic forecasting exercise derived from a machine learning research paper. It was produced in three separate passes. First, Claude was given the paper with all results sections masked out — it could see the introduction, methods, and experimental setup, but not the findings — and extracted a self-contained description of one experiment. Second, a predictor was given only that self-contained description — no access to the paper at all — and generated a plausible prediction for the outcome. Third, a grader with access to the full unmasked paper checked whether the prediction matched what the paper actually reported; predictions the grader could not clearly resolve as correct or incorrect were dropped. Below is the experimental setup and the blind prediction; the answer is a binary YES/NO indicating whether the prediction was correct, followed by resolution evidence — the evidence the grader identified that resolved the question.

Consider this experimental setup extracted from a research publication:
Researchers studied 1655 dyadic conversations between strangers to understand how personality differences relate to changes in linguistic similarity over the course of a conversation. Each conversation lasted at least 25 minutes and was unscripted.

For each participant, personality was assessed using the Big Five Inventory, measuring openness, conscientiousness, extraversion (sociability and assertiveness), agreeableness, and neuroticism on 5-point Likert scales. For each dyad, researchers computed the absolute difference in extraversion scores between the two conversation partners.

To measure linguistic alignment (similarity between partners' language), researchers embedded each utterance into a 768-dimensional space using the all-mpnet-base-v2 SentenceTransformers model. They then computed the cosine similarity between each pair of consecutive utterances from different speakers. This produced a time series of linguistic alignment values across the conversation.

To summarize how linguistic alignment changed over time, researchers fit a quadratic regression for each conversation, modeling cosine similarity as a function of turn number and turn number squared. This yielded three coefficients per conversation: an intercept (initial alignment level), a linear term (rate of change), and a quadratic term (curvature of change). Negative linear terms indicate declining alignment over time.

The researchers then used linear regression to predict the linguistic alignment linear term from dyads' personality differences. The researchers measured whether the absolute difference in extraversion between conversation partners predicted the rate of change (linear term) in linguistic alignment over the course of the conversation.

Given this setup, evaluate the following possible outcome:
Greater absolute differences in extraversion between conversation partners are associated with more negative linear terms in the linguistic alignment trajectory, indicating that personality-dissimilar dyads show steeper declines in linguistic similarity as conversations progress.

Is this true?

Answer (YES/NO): YES